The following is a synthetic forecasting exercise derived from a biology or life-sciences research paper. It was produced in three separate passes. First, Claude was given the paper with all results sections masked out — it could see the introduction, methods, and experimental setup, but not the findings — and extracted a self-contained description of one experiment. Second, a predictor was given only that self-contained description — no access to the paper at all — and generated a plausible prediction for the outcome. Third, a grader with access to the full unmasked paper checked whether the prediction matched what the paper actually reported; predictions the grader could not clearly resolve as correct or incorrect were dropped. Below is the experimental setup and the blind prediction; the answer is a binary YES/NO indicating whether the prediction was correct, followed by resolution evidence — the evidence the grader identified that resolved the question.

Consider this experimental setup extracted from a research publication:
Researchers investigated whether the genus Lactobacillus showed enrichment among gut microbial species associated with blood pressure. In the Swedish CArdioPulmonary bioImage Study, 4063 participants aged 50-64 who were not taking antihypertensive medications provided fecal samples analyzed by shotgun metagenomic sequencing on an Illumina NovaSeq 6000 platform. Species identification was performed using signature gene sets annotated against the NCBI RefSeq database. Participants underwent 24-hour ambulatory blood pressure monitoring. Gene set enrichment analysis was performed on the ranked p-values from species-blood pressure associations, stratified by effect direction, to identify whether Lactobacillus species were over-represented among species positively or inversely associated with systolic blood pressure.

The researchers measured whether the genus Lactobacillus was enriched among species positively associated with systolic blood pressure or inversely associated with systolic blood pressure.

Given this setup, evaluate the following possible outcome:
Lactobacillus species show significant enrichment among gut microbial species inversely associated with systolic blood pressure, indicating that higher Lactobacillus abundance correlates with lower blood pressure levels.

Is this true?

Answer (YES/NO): NO